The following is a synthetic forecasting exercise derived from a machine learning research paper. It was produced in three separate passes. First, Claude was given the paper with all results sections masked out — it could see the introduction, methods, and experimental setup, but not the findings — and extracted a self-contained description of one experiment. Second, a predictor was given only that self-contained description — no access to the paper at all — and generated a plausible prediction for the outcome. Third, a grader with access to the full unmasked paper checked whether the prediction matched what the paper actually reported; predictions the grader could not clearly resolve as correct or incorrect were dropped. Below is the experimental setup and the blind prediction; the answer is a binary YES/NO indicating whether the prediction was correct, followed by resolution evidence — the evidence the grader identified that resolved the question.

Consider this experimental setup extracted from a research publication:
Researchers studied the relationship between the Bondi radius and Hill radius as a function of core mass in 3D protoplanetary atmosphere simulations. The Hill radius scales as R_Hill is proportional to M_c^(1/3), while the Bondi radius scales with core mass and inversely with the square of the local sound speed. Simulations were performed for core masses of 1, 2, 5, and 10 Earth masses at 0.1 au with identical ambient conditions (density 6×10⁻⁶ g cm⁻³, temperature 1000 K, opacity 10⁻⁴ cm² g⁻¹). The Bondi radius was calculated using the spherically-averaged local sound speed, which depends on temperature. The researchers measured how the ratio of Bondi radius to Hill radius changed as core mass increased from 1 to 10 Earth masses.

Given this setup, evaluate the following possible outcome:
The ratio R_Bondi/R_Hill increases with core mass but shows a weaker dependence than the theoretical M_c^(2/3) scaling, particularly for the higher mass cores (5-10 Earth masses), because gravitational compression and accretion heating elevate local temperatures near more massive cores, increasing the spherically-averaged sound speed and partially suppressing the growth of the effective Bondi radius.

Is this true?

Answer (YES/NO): NO